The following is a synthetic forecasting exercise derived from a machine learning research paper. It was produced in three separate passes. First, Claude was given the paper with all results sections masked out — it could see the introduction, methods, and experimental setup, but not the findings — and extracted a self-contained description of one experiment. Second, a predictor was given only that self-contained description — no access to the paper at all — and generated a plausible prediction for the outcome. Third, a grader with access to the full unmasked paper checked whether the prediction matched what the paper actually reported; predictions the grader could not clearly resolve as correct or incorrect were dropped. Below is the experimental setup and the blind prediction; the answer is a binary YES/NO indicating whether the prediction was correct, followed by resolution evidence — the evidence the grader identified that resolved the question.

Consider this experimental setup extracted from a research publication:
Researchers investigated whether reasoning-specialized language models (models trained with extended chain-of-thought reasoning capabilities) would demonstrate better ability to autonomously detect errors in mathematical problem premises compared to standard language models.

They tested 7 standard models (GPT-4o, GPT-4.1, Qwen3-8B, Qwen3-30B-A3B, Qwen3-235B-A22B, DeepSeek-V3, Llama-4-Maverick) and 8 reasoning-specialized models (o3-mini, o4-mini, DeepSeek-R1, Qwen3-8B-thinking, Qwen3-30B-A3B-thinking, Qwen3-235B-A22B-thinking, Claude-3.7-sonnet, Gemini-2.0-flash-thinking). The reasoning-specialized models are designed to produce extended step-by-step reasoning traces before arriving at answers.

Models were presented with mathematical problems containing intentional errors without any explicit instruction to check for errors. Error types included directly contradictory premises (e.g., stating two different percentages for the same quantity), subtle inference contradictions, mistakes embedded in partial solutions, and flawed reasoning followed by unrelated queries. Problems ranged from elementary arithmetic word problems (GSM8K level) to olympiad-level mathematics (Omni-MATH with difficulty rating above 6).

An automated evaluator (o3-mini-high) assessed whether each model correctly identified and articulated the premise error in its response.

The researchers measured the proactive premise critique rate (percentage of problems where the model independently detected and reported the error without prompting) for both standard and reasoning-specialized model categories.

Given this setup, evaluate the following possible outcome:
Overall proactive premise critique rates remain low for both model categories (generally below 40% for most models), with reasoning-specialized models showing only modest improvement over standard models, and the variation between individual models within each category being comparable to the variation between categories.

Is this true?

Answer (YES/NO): YES